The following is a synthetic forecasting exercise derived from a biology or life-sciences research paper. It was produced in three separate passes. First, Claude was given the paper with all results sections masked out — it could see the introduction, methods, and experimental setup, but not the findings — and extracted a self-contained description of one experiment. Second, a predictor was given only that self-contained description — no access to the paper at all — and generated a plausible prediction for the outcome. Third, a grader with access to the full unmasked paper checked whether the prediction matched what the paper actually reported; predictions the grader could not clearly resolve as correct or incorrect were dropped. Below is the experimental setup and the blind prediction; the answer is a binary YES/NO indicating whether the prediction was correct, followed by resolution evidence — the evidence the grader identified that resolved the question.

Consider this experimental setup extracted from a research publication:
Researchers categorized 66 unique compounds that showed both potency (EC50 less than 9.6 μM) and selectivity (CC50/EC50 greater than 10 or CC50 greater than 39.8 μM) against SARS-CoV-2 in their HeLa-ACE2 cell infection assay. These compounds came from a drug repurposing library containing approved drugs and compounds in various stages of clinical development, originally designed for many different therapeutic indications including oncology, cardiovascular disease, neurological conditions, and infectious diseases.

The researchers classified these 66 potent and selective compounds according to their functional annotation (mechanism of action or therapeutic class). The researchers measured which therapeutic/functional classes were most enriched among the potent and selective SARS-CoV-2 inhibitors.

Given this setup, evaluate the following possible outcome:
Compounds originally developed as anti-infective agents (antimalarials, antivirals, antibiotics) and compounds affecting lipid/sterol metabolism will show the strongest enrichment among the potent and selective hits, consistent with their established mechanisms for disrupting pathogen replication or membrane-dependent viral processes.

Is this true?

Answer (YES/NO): NO